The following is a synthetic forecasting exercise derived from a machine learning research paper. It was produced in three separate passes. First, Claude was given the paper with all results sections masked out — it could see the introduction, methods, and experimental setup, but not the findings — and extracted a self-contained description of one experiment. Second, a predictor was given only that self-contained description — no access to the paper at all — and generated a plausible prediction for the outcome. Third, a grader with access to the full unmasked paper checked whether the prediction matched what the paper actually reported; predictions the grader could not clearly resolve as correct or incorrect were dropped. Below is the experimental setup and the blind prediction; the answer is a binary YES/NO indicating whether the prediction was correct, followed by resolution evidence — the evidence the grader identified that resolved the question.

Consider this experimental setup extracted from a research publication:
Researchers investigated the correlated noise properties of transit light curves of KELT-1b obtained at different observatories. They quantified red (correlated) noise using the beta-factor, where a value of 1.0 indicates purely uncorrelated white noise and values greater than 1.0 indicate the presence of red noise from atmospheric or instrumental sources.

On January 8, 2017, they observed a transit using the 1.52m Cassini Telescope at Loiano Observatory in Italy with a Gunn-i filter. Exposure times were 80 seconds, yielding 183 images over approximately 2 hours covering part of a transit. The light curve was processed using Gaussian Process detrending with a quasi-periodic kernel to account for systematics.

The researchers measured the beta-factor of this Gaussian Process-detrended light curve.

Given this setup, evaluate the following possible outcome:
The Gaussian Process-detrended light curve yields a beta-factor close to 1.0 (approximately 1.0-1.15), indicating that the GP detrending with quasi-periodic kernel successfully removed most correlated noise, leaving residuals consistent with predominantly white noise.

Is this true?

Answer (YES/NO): YES